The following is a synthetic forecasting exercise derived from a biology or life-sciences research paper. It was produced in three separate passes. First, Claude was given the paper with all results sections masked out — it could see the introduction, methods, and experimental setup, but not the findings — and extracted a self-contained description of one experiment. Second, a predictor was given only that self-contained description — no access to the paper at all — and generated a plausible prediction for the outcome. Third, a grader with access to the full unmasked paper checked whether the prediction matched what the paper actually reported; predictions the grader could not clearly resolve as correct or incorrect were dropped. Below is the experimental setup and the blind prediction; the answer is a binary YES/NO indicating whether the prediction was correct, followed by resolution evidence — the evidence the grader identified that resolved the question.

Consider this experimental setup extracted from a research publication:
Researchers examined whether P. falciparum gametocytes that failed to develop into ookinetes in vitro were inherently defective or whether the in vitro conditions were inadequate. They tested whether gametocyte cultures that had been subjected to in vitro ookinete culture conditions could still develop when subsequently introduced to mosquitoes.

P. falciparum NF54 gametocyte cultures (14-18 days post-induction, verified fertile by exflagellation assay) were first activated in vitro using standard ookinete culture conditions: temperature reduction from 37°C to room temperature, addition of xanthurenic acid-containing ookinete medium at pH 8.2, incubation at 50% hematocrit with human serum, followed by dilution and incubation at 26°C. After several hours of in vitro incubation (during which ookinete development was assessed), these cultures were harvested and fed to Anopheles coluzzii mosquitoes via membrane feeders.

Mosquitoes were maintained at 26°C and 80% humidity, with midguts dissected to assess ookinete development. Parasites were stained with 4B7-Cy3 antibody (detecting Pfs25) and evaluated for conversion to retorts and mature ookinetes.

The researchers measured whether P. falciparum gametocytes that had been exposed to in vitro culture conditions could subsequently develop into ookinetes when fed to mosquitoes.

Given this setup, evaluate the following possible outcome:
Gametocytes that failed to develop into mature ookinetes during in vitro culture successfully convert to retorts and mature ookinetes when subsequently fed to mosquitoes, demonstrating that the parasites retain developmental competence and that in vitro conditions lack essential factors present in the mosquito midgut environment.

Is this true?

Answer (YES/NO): YES